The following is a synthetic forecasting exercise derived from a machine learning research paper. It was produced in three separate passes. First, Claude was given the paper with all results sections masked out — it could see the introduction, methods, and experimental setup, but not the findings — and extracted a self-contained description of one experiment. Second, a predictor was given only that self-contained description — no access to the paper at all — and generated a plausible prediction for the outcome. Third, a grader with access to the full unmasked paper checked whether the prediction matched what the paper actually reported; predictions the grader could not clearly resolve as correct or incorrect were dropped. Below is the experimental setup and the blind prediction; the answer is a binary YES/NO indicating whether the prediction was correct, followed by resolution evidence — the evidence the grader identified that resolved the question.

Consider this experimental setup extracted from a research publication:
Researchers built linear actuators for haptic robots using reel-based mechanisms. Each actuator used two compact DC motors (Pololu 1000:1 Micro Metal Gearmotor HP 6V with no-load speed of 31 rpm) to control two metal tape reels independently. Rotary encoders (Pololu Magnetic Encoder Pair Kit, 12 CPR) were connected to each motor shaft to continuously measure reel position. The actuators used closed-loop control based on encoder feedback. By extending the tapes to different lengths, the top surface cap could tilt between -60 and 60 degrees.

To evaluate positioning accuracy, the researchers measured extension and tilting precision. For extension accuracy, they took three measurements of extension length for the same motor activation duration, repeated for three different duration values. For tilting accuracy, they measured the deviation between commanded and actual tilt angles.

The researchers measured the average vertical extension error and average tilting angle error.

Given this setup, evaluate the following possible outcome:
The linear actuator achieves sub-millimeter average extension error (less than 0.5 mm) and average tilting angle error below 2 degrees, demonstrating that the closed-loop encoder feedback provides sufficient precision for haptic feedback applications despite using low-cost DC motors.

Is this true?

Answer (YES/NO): NO